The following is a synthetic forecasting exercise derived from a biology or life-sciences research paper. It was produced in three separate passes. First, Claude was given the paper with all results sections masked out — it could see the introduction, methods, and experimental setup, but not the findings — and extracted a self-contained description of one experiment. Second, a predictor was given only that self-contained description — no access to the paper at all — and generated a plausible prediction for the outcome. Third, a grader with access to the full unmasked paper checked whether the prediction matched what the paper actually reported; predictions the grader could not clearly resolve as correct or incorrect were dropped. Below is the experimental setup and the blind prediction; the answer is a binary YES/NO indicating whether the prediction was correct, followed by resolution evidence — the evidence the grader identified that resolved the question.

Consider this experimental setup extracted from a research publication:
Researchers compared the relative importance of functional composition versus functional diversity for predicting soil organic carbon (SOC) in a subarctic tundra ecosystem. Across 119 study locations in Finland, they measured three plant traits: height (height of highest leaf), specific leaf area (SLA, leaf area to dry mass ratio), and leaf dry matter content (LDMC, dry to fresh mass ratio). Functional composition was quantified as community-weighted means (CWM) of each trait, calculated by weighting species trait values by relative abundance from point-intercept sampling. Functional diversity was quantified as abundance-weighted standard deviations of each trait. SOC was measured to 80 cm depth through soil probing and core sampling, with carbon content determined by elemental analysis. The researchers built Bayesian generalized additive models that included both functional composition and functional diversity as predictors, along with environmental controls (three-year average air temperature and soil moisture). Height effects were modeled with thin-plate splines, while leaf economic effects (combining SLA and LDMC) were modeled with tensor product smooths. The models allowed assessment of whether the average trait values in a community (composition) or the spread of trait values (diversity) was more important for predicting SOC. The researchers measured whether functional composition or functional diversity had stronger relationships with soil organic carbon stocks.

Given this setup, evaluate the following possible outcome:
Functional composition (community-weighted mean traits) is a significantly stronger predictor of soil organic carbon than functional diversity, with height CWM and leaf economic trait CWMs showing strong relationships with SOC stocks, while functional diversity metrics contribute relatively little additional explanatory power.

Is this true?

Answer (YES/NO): NO